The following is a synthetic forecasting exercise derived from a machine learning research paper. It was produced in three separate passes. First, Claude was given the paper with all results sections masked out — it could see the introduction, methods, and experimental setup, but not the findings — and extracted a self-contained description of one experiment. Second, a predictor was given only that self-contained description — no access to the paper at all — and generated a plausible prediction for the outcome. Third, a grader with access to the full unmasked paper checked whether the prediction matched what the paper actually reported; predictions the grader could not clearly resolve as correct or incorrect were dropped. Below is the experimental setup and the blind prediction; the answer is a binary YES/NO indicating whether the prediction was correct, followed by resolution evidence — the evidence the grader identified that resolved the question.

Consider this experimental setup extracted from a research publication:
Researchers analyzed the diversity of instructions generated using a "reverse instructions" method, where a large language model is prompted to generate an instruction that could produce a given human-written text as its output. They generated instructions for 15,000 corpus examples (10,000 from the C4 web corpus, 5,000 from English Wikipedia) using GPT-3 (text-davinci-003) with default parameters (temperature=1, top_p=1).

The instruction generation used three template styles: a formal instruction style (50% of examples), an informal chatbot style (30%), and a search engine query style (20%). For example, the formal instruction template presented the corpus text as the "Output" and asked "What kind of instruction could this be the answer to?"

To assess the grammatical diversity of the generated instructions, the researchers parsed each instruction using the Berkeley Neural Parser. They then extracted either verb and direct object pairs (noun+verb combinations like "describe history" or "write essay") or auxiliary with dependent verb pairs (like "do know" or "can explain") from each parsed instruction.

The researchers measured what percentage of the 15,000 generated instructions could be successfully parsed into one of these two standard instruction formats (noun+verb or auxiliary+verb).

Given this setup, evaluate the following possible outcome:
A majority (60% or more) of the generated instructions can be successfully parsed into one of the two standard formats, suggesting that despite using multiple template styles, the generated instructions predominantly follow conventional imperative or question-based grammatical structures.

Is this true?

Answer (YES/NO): NO